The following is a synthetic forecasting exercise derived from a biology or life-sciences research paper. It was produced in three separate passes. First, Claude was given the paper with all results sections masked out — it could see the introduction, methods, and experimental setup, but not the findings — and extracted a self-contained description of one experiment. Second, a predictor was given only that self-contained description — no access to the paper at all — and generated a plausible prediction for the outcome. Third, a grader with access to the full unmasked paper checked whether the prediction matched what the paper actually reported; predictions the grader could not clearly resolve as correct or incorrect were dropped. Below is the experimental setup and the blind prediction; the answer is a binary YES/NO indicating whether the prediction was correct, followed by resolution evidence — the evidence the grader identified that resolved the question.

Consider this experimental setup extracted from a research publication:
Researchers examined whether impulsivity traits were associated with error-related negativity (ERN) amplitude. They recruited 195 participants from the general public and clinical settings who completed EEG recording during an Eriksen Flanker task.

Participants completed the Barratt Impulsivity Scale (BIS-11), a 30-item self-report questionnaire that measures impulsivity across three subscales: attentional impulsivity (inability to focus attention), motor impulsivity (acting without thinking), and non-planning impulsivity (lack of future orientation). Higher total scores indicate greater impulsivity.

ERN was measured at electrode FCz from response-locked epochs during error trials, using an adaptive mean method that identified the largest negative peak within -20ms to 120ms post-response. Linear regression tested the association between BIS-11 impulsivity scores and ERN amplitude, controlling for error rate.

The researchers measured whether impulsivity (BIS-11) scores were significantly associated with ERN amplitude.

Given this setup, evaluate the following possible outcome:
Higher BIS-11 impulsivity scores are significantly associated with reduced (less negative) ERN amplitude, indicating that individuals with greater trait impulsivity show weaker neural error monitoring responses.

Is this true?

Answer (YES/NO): NO